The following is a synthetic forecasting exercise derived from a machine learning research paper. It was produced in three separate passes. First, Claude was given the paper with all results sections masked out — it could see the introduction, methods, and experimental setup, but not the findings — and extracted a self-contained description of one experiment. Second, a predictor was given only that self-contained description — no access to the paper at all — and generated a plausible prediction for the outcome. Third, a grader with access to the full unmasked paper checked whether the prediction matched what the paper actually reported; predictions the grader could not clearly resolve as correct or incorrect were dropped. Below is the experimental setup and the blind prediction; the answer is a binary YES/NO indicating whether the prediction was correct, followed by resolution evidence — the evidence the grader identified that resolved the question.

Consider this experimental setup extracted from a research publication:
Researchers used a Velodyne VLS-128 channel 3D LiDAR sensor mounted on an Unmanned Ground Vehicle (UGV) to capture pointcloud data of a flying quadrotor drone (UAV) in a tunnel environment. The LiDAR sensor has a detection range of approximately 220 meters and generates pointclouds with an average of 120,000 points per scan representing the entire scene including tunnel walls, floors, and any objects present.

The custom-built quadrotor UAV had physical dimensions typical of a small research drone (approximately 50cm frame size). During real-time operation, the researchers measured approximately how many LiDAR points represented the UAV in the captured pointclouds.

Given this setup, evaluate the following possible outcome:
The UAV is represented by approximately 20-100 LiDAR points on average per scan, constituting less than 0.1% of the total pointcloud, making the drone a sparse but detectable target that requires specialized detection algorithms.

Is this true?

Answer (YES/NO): YES